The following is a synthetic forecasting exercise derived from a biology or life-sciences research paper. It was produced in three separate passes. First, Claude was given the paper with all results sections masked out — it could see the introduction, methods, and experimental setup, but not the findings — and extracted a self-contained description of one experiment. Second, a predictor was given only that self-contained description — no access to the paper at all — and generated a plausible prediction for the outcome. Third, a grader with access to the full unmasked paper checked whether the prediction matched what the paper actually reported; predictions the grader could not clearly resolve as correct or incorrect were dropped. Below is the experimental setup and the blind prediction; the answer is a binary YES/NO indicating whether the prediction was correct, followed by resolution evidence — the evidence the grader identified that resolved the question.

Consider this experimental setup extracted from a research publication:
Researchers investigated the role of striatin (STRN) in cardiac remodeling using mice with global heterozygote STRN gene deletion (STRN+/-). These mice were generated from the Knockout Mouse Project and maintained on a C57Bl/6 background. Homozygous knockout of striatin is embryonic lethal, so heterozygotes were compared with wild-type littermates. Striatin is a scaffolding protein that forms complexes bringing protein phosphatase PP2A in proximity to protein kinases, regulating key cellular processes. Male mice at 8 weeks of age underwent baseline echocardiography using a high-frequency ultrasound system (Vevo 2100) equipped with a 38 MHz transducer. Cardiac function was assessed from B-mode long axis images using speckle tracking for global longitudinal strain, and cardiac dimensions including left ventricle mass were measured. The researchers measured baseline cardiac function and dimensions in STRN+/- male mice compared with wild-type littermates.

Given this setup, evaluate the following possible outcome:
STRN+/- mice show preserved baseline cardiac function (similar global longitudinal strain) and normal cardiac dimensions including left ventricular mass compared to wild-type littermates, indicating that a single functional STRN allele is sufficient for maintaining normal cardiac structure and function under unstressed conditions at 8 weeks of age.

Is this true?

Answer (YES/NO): YES